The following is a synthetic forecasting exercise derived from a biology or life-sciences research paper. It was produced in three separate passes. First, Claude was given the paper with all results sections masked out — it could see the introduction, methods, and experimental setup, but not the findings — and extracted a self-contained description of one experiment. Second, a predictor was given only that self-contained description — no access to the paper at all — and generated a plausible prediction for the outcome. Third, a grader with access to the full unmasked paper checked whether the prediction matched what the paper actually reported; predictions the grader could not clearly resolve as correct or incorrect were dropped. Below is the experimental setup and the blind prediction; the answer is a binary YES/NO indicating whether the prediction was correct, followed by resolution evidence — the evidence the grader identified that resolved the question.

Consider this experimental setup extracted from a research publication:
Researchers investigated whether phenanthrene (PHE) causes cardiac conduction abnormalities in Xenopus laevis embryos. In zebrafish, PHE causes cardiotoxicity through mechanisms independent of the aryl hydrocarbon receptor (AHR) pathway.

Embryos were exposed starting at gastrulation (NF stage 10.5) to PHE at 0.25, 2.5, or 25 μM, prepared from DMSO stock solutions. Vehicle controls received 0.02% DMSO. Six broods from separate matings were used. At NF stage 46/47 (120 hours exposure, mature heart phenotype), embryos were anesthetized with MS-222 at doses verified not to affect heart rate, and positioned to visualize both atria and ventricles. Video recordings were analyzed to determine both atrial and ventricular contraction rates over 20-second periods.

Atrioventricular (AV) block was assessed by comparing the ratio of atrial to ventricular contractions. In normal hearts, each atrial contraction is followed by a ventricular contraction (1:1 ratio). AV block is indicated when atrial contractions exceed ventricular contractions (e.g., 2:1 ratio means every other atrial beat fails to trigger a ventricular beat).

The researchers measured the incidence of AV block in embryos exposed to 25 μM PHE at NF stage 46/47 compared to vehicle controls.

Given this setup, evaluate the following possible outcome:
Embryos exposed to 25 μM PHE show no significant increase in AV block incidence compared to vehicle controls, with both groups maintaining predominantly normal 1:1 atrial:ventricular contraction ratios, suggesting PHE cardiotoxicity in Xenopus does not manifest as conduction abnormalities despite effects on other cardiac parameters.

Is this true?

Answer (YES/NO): NO